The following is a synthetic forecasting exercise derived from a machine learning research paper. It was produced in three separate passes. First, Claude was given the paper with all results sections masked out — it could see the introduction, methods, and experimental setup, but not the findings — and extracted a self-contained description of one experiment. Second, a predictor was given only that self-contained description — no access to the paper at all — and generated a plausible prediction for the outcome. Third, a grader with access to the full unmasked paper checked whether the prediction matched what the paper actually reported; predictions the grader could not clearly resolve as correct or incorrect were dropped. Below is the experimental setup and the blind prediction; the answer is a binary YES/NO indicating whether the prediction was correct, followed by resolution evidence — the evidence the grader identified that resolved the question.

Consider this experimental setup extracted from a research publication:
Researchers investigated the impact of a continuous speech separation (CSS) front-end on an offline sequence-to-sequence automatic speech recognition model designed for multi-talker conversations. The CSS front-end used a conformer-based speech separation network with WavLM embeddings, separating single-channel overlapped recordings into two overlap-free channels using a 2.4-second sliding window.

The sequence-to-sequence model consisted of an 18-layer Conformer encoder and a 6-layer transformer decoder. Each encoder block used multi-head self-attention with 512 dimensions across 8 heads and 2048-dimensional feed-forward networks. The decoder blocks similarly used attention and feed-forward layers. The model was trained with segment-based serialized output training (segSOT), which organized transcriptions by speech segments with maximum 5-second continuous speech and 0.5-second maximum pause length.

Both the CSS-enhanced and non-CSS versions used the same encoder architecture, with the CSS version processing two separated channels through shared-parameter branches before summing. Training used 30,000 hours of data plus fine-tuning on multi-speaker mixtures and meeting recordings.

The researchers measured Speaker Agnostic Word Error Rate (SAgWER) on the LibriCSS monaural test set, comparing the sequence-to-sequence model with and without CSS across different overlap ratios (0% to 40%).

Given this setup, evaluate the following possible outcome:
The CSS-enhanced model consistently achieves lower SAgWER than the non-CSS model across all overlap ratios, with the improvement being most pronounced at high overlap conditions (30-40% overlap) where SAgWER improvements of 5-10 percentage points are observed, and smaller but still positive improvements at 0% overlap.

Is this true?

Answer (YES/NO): NO